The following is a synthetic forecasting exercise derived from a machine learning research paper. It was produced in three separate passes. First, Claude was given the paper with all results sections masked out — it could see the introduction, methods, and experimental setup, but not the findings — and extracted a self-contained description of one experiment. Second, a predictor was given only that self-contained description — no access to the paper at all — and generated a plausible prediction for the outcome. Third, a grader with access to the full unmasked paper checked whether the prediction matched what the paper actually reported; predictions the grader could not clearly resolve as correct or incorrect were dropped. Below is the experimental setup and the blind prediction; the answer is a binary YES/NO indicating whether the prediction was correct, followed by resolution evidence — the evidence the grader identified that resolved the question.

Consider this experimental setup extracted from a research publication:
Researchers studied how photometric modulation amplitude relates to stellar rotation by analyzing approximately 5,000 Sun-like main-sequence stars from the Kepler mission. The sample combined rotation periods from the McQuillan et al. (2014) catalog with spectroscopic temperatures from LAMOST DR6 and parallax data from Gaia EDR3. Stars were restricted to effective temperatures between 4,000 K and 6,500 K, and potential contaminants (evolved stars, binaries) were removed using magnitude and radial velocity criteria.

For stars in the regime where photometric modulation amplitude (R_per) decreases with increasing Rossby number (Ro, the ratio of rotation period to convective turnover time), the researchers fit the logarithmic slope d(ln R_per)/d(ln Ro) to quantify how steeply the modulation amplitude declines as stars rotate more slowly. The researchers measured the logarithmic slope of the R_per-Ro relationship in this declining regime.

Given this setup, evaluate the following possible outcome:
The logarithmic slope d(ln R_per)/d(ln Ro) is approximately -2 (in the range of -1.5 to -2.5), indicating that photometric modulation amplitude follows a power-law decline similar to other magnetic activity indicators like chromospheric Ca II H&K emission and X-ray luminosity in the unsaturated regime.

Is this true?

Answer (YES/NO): NO